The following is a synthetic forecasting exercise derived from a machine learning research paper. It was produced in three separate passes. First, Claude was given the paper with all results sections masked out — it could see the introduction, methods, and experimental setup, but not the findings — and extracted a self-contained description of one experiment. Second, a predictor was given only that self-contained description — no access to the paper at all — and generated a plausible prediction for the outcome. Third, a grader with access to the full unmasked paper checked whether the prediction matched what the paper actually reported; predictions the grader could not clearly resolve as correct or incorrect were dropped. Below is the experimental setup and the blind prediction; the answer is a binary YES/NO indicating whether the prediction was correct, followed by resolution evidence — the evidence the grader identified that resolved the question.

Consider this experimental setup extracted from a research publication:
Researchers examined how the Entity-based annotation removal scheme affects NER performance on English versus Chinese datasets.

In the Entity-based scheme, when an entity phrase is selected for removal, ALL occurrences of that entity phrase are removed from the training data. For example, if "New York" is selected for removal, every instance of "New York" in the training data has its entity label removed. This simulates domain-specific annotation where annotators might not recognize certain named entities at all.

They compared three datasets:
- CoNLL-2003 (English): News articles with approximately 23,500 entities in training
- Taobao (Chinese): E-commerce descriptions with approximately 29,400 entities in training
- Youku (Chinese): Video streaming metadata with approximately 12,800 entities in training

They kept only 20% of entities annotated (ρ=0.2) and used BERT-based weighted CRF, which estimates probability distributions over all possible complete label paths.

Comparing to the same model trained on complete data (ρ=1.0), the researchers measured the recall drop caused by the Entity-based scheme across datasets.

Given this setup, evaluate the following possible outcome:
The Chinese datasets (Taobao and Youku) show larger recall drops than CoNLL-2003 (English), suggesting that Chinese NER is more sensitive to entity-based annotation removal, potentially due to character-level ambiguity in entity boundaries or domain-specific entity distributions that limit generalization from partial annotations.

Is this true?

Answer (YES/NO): YES